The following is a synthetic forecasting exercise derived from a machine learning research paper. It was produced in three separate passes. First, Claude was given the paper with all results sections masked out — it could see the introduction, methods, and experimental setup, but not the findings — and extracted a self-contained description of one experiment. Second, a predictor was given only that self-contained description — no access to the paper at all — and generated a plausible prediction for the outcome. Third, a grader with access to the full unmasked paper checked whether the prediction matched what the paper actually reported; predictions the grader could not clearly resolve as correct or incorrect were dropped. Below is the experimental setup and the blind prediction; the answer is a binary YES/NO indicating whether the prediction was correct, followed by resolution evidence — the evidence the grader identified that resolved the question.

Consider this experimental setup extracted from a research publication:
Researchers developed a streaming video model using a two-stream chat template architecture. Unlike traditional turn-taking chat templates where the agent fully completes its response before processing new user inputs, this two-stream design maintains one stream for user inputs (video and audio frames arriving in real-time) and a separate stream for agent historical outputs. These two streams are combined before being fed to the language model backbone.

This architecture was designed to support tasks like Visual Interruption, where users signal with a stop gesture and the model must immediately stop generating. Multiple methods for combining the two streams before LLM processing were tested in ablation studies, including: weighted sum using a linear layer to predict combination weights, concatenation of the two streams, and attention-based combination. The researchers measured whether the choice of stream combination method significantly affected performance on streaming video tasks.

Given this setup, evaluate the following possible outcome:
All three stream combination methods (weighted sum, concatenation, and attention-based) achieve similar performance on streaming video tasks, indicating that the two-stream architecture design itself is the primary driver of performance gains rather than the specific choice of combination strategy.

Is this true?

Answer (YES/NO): NO